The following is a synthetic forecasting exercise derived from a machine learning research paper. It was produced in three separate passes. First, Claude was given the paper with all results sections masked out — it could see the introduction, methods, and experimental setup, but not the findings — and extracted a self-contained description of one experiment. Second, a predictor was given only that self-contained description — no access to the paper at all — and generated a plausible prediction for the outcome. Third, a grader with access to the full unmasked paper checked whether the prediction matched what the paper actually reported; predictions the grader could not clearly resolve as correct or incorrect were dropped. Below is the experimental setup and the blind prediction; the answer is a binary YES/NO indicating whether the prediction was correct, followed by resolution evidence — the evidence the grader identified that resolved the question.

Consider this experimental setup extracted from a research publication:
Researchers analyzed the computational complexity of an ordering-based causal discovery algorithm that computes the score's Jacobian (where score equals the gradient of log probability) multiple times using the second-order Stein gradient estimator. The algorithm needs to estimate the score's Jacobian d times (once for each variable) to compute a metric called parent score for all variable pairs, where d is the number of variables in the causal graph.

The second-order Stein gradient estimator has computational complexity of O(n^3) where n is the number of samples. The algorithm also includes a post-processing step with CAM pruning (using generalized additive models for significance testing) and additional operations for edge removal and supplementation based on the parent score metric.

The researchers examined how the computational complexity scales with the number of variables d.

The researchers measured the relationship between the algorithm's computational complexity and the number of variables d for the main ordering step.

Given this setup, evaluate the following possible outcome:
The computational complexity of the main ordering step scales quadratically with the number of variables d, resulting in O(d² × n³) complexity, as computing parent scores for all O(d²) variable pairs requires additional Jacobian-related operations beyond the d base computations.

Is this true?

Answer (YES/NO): NO